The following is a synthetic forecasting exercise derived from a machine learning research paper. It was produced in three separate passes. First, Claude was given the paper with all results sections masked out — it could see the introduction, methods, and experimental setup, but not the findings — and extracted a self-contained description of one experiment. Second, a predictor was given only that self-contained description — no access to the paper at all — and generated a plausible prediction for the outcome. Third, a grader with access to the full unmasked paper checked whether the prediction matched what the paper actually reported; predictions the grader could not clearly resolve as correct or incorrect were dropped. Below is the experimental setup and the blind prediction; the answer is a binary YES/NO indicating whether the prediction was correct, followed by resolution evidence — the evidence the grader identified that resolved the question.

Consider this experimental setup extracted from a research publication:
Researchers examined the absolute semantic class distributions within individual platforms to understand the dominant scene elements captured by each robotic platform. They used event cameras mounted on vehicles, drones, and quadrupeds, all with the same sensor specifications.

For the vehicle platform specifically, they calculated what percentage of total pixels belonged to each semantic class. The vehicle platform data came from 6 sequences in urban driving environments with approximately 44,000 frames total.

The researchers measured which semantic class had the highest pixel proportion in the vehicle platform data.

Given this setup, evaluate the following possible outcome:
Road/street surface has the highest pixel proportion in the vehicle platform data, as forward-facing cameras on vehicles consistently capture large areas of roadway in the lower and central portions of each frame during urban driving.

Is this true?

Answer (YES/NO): NO